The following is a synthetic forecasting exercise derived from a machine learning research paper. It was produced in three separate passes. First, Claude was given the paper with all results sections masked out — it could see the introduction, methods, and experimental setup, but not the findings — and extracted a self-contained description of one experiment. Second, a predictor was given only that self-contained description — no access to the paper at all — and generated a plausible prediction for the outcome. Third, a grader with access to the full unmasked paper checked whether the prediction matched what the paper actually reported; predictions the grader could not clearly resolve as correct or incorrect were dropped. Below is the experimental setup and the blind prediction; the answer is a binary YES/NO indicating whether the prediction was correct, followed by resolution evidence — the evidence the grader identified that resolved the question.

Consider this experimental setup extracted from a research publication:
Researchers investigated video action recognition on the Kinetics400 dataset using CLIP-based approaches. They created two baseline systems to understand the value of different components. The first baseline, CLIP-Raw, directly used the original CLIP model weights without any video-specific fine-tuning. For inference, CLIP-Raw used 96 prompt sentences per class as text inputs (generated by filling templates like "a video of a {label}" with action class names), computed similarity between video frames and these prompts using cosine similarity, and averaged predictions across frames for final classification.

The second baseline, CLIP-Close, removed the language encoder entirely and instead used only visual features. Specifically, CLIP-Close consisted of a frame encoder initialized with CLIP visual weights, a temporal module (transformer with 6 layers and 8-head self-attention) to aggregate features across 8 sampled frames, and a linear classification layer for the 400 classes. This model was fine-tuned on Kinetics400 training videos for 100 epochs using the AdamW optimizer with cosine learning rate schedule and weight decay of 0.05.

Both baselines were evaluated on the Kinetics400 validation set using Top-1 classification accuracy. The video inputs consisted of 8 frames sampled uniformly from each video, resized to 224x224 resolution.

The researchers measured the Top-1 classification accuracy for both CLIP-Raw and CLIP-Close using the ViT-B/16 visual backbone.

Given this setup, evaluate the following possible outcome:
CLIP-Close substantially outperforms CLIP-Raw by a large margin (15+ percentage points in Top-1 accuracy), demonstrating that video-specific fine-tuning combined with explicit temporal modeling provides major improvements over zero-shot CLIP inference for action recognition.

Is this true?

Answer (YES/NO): YES